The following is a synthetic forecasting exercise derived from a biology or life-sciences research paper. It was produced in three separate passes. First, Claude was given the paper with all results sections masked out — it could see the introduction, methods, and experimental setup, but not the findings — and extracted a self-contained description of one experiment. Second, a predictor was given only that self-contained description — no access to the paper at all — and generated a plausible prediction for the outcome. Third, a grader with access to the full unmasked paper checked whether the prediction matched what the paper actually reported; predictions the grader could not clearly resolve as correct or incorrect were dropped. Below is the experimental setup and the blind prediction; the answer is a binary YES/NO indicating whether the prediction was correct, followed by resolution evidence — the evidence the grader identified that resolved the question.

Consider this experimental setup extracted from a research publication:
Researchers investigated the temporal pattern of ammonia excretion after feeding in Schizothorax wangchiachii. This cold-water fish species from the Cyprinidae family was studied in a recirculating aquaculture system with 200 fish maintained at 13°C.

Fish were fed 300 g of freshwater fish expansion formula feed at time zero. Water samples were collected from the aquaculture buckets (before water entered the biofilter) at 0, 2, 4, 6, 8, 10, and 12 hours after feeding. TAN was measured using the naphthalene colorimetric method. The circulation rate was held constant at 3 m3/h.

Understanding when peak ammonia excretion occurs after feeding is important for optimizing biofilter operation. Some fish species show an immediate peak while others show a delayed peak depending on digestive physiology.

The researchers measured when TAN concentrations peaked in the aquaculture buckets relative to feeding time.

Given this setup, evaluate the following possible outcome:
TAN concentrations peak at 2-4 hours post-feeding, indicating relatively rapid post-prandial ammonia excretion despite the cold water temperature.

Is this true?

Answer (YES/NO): YES